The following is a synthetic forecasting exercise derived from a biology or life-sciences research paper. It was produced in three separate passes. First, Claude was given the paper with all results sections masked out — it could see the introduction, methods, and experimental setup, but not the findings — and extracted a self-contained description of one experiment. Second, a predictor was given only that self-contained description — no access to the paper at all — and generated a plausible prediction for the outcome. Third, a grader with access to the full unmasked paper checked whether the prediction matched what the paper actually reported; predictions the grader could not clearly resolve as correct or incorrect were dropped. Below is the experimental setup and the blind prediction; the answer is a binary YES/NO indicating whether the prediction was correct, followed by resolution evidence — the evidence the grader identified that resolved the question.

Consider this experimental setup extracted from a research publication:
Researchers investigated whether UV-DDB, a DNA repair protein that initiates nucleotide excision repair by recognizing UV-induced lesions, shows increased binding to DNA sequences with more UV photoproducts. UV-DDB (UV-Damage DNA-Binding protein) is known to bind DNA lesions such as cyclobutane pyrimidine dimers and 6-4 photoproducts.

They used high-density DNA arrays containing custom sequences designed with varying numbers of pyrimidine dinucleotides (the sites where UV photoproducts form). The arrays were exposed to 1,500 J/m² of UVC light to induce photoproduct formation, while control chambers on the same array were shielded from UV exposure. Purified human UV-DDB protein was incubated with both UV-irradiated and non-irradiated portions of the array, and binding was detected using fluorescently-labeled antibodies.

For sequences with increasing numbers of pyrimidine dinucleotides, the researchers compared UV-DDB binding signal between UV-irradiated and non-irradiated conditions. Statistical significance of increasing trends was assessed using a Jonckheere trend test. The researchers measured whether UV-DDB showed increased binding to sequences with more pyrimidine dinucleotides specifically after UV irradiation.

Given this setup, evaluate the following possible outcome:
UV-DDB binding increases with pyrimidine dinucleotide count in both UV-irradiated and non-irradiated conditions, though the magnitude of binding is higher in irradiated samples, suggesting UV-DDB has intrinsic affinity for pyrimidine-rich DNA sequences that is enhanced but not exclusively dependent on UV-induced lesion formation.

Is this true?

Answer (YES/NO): NO